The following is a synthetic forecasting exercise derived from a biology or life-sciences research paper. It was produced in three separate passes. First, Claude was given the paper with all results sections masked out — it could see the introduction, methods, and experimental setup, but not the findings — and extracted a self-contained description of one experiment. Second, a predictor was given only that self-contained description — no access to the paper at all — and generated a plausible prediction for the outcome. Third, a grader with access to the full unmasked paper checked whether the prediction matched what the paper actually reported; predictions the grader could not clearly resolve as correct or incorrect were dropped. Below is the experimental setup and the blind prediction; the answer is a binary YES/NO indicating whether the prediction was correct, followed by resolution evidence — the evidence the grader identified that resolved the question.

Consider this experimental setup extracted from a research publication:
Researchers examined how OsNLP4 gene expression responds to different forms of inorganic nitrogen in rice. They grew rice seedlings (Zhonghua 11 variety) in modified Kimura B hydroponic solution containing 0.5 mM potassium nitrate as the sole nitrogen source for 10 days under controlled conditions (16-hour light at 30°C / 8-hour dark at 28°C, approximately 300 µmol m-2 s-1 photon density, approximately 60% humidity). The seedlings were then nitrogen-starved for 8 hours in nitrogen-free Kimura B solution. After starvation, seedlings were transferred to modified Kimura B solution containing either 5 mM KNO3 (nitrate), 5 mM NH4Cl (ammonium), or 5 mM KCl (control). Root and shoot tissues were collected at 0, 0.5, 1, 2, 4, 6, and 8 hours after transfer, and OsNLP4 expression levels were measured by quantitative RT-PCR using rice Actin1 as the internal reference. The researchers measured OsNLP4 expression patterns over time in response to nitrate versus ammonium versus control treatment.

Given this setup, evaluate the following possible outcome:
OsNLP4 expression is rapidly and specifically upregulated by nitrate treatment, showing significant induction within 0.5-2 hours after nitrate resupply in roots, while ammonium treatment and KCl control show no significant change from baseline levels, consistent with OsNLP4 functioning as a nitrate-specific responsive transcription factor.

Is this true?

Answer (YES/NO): NO